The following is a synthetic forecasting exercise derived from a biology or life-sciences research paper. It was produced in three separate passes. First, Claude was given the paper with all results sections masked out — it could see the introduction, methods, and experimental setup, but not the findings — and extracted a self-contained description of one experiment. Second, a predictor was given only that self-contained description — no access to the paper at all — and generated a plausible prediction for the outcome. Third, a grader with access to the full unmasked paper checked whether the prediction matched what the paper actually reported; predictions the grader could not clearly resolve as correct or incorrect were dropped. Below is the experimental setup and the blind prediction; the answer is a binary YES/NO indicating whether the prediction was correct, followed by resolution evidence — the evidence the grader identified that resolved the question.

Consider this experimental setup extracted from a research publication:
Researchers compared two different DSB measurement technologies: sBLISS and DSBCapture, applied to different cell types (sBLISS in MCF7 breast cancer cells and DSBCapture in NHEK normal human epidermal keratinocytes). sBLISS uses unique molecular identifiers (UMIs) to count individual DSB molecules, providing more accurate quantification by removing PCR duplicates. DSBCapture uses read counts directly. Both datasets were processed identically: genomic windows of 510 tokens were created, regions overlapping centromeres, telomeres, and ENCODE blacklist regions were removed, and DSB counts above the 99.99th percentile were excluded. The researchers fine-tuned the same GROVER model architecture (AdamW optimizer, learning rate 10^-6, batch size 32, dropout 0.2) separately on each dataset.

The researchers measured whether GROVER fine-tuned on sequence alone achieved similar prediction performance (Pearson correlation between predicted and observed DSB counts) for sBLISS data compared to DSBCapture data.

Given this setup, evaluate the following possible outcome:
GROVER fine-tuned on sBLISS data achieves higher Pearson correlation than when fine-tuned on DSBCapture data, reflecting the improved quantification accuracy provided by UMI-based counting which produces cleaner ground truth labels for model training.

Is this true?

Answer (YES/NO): NO